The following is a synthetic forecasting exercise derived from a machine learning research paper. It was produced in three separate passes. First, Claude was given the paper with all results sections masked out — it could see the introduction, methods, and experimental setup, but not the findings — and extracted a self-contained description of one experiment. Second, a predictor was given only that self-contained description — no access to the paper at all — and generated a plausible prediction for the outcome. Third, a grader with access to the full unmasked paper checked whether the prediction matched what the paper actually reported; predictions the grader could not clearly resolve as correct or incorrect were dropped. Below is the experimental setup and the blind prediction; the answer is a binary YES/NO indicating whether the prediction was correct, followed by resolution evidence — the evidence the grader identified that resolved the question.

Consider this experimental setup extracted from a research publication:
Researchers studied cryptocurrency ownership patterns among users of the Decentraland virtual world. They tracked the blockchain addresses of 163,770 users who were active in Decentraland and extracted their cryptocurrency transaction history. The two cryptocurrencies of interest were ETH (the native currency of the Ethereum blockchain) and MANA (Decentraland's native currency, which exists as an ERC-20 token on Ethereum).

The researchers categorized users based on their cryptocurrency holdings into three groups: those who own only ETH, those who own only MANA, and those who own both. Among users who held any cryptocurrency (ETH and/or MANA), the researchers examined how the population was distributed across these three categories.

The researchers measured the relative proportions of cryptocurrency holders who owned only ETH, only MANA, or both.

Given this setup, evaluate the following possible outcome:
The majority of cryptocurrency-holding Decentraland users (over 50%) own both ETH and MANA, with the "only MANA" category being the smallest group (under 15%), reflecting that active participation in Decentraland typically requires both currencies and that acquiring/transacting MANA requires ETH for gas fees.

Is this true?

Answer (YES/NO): NO